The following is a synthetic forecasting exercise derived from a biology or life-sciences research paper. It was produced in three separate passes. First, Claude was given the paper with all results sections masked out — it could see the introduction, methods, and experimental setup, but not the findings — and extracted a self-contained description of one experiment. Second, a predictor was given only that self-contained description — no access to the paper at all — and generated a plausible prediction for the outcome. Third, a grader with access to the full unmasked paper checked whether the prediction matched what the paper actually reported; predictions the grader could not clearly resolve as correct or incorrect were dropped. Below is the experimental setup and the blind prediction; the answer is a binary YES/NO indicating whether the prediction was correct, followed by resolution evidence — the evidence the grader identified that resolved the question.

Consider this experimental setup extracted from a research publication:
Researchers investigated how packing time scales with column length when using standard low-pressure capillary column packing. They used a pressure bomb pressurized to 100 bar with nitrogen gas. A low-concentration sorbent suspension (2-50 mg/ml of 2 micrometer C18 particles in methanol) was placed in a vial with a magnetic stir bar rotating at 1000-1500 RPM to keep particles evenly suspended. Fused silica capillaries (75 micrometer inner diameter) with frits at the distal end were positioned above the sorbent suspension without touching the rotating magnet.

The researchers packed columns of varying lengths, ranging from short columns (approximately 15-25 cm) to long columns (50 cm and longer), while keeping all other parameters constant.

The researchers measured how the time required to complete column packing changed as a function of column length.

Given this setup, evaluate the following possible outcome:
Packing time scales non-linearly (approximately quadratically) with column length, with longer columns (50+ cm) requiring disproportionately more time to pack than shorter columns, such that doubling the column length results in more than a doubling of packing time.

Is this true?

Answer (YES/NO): NO